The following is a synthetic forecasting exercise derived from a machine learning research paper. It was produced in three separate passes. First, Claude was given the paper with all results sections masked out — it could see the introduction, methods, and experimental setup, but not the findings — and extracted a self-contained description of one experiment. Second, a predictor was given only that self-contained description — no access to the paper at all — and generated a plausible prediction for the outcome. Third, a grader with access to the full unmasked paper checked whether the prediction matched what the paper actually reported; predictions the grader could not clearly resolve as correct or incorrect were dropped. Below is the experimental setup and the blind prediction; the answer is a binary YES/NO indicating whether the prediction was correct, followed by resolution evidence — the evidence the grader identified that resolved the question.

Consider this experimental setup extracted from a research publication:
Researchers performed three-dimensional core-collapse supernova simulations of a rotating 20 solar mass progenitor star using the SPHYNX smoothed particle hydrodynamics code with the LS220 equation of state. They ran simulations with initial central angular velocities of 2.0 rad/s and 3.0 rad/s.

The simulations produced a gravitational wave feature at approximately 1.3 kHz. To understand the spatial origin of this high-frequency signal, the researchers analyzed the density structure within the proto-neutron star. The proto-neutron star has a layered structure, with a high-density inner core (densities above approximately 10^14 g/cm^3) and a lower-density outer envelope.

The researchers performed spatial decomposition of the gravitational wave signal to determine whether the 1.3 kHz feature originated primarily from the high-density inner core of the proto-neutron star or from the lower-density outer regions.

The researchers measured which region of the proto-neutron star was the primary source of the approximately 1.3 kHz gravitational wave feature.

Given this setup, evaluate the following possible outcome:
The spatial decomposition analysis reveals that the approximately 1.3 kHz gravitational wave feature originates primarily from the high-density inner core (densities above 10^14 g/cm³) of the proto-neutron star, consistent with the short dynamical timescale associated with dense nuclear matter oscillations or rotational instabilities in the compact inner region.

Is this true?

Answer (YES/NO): NO